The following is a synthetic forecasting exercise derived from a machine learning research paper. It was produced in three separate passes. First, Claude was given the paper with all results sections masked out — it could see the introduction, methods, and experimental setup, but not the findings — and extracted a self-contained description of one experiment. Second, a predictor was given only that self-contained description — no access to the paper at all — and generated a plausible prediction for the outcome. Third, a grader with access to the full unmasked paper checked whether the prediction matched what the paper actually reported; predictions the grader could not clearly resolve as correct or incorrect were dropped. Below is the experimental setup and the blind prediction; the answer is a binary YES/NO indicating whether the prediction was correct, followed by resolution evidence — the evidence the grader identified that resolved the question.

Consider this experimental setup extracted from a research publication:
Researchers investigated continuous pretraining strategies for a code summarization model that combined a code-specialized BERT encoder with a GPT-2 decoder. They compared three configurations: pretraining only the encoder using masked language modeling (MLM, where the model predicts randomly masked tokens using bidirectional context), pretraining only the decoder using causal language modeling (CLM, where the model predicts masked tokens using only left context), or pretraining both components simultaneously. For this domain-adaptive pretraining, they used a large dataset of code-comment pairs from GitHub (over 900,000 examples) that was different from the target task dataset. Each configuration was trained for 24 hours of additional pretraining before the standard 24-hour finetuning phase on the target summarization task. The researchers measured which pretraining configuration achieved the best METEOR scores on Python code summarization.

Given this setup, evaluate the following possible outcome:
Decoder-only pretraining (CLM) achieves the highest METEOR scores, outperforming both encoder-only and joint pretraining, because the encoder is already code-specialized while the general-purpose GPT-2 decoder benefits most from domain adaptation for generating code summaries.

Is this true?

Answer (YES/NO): YES